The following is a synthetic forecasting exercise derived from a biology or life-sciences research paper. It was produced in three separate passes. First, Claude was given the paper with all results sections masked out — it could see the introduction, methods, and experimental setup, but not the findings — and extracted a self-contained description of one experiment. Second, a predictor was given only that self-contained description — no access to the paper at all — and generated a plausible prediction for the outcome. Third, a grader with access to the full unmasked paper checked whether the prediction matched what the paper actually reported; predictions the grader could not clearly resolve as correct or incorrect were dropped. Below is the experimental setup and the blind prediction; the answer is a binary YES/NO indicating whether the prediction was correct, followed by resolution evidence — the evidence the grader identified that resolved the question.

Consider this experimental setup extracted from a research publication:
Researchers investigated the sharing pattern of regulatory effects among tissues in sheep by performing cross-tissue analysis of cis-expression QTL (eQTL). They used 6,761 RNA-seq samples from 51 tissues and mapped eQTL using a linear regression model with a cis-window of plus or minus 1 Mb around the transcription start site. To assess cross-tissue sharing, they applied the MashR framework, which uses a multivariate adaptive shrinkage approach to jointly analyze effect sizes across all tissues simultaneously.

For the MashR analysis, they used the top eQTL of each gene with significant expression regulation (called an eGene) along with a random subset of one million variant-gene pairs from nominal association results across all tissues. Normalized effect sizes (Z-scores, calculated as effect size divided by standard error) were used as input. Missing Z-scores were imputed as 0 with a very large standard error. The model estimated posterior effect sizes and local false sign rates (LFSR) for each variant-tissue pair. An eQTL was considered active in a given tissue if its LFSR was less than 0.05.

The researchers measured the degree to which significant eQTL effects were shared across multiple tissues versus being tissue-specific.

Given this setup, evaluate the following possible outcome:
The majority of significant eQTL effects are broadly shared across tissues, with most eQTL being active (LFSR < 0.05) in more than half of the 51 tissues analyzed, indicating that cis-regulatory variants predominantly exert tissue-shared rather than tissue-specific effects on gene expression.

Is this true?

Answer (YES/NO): NO